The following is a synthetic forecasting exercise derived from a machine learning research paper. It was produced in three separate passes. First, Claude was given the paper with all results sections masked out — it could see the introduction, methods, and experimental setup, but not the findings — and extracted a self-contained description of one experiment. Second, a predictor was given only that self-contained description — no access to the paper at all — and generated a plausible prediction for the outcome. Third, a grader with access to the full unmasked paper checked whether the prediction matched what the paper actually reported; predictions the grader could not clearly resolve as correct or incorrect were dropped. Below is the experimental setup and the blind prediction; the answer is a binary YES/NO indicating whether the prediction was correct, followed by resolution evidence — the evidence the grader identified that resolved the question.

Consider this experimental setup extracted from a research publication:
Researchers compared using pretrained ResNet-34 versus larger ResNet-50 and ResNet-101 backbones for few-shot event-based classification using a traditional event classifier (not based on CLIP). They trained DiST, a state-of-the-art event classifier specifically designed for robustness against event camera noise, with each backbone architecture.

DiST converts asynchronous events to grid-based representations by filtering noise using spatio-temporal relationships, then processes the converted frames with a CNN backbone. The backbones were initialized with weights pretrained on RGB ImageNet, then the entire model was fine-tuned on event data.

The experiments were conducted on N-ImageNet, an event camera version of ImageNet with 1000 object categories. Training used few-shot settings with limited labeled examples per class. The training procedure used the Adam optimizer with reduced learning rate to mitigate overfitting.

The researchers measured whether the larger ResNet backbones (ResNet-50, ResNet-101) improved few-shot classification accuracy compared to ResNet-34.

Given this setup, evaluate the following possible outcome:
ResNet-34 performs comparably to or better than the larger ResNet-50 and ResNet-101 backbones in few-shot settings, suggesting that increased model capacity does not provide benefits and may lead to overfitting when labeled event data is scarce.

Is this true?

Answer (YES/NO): YES